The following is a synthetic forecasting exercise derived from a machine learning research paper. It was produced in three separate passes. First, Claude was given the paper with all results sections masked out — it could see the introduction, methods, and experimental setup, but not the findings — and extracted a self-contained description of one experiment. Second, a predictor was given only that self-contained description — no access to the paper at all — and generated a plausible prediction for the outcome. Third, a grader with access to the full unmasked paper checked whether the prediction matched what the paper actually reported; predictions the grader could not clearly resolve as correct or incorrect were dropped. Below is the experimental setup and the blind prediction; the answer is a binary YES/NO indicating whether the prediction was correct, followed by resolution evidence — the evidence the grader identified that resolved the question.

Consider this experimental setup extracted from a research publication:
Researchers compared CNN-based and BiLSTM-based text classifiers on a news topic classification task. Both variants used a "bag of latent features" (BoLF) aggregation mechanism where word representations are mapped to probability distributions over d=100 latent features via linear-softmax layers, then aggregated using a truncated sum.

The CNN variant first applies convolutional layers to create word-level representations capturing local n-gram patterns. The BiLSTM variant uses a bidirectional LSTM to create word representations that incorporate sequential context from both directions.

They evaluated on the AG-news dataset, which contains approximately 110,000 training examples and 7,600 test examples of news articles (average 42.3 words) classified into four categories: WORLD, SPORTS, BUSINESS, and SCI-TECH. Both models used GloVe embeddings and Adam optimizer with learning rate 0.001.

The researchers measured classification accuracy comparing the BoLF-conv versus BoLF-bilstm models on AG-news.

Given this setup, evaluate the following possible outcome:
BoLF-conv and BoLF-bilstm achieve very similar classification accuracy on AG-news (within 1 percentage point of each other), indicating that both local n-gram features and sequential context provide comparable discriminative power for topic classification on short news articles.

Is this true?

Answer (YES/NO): YES